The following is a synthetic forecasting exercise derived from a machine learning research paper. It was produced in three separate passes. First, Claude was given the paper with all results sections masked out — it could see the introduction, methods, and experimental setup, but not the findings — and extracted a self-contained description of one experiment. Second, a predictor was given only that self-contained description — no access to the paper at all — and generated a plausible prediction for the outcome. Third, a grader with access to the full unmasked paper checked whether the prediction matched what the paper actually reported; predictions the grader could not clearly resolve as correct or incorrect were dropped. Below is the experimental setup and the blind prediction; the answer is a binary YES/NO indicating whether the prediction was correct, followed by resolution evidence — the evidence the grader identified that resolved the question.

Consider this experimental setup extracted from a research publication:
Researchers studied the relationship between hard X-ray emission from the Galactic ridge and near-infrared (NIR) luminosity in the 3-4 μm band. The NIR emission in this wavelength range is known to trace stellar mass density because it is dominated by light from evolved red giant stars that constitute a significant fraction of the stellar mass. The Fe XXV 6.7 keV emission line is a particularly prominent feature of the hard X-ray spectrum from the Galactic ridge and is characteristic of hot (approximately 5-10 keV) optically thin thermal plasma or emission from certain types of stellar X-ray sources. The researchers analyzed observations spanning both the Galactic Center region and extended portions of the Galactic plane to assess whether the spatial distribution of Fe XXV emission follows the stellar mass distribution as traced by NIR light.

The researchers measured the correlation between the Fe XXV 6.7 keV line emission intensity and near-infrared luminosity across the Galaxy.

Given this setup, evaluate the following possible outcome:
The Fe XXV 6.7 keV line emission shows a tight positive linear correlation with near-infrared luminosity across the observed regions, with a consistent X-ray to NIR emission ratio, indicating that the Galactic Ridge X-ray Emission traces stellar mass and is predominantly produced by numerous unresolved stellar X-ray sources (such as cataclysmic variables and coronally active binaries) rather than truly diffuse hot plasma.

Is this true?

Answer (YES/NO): NO